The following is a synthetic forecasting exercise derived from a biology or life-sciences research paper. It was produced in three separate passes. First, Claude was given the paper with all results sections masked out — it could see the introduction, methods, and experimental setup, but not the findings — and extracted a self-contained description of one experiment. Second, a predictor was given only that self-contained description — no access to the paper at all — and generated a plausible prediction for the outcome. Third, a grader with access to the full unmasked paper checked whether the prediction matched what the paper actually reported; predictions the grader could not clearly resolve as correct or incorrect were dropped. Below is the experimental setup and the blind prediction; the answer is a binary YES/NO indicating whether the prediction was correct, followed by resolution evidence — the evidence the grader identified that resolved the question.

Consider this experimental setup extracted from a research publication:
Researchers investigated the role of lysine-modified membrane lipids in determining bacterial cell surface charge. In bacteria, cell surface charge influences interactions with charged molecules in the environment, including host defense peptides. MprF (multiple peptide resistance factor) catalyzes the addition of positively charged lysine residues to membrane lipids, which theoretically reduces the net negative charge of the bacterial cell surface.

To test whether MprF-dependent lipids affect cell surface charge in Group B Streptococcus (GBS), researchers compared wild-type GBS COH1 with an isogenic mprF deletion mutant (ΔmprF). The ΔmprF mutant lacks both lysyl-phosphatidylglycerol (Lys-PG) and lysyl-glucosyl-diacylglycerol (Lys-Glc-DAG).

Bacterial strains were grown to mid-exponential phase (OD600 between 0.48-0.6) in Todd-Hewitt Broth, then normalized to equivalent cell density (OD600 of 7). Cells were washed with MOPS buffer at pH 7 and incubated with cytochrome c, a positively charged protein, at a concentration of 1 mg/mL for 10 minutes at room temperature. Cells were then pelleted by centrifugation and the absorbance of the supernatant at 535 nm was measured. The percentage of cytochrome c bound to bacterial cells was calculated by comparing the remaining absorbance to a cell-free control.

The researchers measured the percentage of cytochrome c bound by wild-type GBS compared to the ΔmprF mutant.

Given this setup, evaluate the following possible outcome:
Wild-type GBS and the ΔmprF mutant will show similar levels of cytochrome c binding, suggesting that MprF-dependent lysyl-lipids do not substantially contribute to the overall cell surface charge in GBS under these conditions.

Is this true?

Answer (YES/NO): NO